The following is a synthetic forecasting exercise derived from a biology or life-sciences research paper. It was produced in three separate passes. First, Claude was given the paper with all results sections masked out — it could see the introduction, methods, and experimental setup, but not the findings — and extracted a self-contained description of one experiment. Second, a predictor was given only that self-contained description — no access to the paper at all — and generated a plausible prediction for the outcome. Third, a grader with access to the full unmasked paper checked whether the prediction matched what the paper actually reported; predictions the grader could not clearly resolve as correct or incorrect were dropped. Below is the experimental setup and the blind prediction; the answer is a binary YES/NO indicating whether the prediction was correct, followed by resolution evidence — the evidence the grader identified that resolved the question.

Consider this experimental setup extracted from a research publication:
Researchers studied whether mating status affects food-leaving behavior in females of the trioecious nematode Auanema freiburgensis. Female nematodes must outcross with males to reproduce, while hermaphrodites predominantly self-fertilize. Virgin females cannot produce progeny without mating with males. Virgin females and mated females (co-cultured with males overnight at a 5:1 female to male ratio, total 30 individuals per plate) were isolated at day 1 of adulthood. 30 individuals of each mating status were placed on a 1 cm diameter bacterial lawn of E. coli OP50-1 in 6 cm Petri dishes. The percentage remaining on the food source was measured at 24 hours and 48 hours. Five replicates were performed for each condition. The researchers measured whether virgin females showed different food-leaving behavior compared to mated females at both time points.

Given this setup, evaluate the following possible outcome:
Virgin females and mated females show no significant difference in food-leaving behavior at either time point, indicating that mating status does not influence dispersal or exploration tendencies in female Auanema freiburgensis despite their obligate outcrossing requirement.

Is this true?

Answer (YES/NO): NO